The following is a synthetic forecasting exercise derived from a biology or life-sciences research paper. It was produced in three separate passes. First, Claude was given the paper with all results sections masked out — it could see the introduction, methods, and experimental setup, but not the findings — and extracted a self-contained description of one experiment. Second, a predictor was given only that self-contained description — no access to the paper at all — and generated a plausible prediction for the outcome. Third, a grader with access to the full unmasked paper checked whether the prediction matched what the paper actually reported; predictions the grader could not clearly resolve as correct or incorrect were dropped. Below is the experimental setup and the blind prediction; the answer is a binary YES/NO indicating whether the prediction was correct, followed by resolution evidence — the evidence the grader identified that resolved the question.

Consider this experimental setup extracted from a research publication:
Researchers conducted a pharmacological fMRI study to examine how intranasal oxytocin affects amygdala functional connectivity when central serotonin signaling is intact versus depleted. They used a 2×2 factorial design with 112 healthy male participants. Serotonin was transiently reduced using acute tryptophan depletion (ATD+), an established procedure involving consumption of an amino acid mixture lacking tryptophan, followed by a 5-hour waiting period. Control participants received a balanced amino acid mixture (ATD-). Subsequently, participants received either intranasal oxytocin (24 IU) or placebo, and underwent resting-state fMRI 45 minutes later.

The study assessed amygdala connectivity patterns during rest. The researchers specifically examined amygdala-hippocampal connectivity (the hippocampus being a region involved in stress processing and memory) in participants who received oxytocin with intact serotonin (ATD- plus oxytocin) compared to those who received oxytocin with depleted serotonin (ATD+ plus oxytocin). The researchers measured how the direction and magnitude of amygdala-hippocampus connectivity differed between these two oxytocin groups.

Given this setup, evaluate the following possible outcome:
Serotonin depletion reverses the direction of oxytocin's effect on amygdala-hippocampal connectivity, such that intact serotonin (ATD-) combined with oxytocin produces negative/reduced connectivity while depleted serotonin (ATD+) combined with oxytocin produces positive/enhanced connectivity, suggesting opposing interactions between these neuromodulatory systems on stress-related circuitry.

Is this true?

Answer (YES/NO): NO